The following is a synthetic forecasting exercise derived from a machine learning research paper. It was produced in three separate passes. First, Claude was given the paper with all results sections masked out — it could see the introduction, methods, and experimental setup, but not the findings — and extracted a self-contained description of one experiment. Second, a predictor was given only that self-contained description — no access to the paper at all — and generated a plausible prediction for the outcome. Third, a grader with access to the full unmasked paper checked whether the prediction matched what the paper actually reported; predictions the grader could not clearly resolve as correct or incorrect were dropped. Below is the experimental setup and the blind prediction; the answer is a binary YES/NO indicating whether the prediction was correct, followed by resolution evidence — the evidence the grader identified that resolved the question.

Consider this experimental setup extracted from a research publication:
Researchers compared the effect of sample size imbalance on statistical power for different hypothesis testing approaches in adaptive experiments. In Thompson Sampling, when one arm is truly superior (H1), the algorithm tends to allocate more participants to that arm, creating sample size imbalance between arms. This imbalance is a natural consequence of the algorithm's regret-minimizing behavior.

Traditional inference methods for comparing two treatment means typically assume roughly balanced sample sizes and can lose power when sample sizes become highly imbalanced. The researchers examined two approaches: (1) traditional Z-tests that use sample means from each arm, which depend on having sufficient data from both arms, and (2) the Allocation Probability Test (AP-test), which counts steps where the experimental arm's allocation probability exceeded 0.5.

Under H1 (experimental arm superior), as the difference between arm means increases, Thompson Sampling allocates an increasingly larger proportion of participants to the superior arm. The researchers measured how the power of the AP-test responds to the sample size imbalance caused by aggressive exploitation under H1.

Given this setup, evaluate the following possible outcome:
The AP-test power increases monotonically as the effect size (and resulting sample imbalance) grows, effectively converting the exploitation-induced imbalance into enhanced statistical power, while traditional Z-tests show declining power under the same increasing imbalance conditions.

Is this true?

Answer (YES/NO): YES